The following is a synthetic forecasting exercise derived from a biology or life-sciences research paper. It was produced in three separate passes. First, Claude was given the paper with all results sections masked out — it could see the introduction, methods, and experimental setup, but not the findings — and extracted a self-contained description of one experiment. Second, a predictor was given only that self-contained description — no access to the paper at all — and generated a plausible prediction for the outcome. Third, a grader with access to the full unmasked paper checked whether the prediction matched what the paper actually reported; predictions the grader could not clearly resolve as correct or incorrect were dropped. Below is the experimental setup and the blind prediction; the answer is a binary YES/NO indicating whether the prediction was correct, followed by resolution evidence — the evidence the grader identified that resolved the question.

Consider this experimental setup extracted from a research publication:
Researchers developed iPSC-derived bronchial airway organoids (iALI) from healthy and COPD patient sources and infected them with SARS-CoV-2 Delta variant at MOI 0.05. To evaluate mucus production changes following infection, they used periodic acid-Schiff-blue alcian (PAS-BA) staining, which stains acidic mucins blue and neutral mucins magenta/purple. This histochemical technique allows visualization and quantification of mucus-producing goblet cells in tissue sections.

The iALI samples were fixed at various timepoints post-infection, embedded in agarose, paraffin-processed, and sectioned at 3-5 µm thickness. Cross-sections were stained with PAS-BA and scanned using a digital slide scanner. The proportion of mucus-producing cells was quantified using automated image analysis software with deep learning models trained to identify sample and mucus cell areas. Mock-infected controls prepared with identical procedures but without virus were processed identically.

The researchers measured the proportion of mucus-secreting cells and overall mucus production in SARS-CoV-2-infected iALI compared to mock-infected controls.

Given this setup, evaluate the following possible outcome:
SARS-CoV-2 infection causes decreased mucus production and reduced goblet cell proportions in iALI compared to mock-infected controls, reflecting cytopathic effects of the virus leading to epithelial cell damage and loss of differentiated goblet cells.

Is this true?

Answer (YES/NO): NO